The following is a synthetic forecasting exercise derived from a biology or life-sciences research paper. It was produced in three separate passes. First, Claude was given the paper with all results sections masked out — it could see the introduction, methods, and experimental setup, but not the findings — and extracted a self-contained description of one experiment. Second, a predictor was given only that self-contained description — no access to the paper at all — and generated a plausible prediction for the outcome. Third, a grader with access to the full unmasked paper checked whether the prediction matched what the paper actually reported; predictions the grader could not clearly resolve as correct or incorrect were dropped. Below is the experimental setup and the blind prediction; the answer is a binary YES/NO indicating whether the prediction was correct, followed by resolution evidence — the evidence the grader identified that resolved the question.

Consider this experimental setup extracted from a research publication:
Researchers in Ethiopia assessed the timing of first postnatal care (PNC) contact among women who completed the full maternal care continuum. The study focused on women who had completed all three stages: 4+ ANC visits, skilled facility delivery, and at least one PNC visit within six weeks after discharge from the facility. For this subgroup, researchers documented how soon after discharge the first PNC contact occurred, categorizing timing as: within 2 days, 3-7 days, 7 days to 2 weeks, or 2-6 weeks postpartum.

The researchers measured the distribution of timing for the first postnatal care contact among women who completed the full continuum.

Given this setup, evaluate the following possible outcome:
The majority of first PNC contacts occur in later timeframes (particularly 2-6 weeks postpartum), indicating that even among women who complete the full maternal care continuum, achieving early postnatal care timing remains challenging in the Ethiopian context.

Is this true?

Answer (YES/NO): NO